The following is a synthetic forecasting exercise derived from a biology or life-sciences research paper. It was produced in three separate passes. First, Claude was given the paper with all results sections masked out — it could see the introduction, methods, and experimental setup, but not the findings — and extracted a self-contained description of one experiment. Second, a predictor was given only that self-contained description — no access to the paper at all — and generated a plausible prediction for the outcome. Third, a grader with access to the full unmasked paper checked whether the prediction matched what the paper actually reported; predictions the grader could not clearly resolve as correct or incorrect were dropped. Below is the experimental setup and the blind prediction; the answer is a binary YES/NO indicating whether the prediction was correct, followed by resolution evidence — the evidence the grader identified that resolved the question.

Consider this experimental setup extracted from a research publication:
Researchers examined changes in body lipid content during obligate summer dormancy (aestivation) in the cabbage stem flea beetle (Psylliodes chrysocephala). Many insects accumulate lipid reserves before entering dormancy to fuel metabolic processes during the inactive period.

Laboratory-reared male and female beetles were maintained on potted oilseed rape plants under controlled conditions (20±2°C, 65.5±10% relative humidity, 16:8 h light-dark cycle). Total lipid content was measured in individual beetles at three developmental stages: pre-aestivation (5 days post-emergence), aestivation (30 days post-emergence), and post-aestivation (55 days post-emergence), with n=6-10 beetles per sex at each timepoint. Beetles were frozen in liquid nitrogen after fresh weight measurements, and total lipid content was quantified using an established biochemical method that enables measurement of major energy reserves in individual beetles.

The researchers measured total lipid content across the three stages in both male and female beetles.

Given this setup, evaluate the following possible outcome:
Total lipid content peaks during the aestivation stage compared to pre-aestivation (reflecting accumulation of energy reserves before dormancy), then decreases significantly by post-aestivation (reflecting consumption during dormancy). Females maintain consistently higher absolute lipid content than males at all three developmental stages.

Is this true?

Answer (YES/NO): NO